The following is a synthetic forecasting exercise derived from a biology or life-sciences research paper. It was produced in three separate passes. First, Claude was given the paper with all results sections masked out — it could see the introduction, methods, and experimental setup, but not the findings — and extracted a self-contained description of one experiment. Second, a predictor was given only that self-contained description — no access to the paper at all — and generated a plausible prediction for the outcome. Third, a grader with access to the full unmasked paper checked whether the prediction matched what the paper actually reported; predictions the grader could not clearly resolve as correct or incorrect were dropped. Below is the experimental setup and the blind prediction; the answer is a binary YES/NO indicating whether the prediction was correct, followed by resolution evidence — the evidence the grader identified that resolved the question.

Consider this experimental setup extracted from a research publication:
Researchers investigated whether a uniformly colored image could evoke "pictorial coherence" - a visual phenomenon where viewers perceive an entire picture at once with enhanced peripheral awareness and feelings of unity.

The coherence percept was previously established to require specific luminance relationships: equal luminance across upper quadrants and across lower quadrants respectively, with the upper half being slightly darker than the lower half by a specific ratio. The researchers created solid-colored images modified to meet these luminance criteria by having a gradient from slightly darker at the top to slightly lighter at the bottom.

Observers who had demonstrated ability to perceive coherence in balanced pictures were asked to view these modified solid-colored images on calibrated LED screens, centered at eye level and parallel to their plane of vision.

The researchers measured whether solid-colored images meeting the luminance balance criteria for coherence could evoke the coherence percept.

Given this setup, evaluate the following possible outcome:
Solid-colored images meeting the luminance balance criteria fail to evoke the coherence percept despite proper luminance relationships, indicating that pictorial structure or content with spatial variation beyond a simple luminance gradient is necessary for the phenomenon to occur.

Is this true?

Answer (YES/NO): YES